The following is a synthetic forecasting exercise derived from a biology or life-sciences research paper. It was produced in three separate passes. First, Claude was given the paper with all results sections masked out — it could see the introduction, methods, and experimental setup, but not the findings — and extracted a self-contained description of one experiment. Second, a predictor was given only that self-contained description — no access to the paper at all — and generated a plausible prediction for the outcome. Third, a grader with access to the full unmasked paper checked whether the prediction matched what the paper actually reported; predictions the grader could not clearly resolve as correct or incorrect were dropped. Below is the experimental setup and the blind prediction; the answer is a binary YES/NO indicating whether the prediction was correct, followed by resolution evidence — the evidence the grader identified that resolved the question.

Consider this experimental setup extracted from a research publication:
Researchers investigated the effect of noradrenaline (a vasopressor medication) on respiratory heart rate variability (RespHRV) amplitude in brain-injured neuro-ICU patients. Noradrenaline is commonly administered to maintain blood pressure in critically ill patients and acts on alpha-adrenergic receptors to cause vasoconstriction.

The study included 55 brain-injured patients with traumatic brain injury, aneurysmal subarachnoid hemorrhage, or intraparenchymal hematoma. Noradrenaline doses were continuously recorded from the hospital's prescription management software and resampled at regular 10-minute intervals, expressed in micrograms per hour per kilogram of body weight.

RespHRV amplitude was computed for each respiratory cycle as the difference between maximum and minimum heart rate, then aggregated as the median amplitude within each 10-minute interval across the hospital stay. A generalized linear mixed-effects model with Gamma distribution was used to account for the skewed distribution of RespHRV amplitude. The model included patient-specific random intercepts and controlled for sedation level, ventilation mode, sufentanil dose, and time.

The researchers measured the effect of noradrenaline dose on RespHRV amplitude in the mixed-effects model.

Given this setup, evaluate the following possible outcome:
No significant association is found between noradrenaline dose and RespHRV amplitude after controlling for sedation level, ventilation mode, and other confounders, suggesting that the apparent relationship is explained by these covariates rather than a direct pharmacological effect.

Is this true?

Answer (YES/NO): NO